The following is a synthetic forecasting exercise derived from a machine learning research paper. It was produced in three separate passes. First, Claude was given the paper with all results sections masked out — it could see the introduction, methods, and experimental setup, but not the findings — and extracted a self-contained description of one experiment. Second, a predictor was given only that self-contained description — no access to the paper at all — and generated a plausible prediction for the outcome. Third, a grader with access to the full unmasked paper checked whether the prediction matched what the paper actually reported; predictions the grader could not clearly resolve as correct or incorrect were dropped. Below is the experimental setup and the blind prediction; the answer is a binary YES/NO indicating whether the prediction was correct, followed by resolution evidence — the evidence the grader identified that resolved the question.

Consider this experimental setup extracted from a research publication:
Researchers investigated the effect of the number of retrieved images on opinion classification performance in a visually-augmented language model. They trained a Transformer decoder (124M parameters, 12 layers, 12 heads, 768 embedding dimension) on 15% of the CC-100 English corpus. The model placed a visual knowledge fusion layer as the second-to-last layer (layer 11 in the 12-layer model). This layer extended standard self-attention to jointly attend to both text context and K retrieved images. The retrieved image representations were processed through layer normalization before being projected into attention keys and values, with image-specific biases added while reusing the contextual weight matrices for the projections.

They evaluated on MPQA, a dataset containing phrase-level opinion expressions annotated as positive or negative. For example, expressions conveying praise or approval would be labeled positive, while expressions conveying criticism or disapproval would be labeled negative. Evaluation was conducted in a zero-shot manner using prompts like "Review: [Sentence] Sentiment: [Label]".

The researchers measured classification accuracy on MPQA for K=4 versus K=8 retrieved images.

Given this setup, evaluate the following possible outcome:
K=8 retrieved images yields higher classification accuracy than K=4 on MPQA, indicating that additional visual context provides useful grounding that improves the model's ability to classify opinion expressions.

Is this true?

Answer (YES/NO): NO